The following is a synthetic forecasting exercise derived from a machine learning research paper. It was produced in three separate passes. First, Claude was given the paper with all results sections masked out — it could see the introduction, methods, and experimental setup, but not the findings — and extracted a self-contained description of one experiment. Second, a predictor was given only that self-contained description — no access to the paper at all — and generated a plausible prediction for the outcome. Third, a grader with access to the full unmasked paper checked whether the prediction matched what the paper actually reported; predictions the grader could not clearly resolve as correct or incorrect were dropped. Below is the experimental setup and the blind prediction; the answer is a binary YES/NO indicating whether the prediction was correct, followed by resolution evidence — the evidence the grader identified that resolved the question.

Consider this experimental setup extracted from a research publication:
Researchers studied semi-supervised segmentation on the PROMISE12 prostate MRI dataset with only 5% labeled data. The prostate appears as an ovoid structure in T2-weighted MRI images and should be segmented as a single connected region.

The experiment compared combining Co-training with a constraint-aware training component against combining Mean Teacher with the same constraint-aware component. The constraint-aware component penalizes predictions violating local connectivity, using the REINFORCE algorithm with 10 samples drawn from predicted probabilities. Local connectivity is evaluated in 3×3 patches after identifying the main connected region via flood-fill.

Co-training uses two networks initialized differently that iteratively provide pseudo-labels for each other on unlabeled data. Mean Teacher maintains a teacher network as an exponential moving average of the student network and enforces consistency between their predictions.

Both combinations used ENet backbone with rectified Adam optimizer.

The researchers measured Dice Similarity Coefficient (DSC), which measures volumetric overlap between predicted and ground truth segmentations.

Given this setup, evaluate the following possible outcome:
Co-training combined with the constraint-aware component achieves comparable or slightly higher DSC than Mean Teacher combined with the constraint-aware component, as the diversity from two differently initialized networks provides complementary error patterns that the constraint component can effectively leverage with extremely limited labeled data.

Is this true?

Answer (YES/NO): NO